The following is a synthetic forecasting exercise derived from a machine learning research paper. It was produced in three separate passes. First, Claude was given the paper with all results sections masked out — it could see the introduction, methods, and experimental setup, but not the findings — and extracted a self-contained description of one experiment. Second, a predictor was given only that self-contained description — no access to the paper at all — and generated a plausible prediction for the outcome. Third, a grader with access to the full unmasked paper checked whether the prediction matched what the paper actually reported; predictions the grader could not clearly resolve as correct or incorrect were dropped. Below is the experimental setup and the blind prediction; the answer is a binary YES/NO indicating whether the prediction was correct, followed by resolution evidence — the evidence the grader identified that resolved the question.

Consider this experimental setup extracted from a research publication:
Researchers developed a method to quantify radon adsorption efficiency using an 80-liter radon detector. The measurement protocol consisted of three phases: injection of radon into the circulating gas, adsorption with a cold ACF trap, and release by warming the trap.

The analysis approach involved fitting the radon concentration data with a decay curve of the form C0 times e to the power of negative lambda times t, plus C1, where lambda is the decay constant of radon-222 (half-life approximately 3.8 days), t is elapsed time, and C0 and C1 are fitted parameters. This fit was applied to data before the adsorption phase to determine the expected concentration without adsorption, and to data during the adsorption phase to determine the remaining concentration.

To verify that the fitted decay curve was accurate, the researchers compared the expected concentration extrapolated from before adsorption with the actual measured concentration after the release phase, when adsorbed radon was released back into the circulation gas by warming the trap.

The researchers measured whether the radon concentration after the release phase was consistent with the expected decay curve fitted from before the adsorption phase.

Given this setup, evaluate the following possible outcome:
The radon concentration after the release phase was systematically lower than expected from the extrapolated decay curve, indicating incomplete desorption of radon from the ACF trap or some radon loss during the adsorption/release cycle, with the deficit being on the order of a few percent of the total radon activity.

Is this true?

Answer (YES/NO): NO